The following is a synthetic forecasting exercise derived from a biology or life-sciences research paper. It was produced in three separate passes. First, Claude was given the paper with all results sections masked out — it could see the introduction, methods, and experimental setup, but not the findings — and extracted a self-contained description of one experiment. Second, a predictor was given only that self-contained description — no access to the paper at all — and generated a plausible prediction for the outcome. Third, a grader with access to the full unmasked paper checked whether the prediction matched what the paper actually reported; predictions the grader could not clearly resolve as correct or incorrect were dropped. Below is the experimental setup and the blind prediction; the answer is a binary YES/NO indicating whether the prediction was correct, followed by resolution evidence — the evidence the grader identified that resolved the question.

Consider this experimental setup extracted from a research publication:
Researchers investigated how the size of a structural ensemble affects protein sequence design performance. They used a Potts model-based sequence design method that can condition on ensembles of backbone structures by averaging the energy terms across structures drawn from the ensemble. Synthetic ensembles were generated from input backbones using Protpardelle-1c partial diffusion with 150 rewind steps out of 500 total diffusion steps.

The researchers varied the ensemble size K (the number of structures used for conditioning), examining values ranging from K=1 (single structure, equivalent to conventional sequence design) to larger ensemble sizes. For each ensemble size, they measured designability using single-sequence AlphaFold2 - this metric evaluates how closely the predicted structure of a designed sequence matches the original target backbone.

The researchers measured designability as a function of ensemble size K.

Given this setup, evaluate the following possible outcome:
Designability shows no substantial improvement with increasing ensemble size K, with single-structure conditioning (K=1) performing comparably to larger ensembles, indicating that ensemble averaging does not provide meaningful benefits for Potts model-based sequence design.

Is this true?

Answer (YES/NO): NO